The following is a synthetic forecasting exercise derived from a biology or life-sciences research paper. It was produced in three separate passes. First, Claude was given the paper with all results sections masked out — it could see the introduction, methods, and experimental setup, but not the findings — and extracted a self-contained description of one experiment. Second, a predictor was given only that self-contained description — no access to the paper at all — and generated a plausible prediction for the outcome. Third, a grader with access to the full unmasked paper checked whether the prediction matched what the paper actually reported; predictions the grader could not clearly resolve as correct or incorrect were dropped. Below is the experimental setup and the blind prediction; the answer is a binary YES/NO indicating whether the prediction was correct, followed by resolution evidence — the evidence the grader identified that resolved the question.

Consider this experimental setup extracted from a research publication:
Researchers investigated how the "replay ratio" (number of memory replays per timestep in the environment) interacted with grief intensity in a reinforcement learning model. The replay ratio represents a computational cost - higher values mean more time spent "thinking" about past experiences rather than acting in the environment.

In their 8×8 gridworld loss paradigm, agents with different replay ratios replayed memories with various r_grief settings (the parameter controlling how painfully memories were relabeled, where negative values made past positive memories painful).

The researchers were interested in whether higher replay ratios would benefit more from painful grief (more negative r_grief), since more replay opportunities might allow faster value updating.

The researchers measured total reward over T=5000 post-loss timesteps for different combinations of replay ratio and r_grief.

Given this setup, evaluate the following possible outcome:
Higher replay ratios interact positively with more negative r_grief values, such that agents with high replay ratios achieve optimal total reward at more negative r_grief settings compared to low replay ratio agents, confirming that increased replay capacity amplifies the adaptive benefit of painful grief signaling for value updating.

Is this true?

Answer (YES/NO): NO